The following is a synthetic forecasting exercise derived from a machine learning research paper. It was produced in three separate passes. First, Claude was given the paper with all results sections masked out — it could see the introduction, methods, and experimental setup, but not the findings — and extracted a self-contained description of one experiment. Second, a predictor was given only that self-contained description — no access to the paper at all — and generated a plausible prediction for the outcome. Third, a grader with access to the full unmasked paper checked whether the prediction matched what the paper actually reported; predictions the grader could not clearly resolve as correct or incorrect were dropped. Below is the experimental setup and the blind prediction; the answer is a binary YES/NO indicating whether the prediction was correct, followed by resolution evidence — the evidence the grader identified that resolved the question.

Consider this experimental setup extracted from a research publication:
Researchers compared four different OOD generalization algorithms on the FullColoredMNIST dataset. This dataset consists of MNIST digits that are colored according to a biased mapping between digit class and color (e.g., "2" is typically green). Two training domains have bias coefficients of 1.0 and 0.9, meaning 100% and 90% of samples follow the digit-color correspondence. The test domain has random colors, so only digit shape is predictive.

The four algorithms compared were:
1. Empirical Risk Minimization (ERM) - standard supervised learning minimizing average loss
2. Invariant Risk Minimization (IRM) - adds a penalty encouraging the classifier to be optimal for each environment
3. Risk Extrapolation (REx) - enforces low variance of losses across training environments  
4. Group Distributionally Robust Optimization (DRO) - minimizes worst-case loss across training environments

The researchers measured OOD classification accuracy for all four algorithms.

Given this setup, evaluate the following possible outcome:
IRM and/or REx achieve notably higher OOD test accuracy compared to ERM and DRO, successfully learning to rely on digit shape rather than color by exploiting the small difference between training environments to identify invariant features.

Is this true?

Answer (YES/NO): NO